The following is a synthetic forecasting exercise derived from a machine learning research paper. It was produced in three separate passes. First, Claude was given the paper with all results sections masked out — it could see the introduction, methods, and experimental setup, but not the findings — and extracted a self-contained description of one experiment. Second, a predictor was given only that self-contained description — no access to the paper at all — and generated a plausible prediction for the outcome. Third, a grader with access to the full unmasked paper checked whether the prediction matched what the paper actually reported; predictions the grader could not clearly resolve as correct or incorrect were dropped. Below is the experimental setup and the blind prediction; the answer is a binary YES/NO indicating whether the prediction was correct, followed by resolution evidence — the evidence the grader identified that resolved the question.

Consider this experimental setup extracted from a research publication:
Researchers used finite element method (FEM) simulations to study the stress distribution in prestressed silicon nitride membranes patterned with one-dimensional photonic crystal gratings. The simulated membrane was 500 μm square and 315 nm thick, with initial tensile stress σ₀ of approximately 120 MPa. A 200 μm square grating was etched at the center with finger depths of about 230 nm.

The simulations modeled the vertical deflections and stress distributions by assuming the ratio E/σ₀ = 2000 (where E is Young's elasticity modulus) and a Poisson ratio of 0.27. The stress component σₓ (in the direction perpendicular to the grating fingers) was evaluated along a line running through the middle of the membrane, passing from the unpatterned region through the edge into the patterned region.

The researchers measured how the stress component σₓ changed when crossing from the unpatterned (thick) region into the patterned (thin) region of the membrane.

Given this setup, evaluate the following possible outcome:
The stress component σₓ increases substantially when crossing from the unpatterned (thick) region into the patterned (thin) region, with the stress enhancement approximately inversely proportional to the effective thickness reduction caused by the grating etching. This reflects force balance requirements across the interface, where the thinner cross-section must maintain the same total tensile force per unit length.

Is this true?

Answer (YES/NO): YES